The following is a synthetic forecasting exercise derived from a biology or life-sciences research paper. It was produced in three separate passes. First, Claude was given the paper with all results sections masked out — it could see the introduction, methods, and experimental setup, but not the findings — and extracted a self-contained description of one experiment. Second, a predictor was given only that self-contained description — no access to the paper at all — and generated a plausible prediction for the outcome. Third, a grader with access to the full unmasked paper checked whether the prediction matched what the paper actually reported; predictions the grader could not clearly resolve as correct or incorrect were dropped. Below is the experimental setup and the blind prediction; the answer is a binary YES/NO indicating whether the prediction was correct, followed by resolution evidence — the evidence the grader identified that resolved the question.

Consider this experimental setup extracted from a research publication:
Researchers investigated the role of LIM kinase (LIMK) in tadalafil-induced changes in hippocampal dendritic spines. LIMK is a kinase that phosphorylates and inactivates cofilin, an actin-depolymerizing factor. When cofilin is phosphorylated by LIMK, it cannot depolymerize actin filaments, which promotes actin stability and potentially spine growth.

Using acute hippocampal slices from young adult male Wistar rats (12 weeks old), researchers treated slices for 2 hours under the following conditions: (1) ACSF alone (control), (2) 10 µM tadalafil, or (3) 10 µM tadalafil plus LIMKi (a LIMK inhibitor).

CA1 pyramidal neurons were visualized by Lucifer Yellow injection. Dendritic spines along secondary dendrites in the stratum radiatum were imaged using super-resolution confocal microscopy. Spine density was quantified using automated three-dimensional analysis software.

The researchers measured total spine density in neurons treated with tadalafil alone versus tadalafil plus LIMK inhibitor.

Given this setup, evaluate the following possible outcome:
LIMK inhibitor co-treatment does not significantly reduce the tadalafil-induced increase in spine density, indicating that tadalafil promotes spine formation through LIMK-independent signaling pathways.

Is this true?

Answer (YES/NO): YES